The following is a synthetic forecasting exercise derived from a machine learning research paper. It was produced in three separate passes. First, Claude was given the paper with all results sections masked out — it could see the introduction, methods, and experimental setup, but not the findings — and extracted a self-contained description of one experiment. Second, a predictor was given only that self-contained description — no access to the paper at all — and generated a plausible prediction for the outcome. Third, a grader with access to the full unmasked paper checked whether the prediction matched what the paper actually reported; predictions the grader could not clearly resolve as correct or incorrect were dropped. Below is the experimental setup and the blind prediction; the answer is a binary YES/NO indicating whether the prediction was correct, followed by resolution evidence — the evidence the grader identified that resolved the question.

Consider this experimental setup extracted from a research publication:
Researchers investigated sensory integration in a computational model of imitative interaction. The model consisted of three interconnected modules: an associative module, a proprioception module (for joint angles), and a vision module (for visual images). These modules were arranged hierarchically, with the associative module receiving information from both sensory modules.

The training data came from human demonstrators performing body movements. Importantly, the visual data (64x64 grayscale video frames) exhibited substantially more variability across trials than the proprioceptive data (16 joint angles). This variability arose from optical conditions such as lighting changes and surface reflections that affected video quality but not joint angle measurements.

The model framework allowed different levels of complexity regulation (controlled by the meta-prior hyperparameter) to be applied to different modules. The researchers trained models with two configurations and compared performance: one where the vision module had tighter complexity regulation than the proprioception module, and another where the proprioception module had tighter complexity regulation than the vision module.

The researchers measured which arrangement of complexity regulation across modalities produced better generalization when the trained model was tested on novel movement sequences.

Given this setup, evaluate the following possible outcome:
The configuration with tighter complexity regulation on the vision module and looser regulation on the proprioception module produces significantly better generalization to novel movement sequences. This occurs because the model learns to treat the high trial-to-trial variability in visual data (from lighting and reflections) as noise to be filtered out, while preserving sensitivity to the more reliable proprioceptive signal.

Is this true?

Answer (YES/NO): YES